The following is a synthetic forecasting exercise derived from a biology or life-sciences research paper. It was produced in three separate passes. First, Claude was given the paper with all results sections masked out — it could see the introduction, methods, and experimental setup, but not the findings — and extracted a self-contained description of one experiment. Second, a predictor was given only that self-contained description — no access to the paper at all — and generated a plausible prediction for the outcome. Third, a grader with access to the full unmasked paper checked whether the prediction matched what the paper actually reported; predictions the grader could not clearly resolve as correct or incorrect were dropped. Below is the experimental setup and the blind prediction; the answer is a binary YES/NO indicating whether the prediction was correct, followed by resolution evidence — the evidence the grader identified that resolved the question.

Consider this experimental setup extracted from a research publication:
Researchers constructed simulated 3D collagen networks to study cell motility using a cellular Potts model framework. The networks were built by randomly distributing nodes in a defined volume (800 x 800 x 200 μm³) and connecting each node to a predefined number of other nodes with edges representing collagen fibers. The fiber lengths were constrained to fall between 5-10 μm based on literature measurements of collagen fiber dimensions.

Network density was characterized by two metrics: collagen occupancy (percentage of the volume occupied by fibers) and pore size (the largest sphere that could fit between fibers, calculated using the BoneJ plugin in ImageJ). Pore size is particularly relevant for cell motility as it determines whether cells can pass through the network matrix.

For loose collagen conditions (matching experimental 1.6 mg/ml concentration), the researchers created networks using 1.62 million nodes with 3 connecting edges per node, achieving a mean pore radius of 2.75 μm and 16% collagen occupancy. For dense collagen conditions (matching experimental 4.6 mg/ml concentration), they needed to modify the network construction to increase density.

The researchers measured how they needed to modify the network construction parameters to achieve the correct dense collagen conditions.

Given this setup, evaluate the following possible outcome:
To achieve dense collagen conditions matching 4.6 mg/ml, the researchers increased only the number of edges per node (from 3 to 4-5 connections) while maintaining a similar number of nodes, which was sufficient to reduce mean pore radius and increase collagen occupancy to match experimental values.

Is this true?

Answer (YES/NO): YES